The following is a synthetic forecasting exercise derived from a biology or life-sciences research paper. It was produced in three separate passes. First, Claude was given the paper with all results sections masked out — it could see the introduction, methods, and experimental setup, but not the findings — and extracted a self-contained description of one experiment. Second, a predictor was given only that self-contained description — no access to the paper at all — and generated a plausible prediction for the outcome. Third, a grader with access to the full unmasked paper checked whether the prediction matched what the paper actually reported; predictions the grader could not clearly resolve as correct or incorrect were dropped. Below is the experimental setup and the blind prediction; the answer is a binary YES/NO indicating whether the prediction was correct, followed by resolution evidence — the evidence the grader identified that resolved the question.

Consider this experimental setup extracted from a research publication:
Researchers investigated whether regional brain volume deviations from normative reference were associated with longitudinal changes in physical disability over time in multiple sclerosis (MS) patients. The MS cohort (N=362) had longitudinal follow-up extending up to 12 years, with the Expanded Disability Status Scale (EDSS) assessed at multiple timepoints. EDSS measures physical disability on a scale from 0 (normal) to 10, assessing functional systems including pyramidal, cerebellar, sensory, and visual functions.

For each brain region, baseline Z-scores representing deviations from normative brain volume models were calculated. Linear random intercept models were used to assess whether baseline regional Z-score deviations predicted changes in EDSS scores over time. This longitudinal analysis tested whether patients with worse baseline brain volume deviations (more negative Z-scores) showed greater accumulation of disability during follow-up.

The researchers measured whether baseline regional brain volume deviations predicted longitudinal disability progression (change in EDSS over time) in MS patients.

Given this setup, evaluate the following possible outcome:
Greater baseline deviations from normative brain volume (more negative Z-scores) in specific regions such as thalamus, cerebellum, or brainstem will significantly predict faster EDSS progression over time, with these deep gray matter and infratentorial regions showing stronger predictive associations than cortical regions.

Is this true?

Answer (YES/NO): NO